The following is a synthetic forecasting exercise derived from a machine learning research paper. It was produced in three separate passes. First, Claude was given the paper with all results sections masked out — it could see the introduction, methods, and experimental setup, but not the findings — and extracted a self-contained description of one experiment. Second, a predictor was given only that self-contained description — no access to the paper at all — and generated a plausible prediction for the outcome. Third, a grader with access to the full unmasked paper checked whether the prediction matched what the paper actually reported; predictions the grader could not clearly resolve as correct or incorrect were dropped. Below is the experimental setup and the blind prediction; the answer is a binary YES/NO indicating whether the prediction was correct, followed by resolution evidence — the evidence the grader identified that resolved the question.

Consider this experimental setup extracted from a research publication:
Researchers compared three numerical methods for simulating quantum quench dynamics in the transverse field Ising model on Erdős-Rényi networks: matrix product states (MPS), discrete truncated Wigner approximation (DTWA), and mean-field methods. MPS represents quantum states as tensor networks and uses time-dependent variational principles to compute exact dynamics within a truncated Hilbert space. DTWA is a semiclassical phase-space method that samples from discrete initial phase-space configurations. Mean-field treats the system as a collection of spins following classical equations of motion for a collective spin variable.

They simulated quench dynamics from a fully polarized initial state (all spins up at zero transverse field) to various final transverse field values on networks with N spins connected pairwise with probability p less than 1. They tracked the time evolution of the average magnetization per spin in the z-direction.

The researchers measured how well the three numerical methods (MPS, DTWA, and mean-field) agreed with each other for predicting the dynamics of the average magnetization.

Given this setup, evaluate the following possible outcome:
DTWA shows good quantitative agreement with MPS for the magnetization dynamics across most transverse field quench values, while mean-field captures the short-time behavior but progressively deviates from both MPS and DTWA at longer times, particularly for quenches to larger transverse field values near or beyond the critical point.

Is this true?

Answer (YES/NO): NO